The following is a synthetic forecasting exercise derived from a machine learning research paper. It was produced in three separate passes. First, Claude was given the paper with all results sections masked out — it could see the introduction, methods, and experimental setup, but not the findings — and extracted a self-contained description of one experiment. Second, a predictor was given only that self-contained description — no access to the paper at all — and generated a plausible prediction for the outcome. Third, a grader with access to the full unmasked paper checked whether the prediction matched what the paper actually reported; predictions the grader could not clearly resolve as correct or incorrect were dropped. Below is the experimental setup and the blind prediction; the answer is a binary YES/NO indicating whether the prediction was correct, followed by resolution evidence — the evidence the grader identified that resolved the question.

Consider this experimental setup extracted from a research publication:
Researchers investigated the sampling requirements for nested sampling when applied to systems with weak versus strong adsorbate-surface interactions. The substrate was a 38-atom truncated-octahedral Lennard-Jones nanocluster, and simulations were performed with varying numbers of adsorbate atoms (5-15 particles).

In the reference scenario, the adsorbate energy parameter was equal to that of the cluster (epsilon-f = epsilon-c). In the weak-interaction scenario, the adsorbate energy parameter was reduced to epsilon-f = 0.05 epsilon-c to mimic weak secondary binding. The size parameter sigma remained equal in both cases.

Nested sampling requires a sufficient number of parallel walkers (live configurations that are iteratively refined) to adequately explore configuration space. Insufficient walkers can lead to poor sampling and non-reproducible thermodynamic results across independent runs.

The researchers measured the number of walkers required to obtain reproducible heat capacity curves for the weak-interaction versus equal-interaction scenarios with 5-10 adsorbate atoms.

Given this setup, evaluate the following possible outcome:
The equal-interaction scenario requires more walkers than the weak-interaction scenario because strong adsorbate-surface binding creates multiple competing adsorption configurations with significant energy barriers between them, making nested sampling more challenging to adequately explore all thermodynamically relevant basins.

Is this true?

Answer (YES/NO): NO